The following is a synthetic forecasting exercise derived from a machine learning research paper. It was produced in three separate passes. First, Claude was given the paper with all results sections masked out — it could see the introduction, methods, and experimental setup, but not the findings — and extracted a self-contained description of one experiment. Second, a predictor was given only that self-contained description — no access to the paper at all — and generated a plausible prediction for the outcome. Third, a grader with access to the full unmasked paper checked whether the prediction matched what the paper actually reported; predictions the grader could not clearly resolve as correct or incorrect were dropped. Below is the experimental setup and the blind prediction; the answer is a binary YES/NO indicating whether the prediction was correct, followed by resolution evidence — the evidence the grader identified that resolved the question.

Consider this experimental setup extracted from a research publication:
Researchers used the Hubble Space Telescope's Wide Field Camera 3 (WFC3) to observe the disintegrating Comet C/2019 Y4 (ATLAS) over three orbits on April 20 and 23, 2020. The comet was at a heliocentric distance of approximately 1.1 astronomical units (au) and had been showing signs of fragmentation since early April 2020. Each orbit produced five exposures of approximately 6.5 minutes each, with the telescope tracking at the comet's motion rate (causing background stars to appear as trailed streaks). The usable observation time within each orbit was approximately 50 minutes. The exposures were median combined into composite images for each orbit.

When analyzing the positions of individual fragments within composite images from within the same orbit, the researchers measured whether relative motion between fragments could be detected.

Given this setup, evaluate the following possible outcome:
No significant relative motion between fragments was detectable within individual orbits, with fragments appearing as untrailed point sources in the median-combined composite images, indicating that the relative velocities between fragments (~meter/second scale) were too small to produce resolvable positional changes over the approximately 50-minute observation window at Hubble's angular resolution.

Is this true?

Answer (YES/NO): NO